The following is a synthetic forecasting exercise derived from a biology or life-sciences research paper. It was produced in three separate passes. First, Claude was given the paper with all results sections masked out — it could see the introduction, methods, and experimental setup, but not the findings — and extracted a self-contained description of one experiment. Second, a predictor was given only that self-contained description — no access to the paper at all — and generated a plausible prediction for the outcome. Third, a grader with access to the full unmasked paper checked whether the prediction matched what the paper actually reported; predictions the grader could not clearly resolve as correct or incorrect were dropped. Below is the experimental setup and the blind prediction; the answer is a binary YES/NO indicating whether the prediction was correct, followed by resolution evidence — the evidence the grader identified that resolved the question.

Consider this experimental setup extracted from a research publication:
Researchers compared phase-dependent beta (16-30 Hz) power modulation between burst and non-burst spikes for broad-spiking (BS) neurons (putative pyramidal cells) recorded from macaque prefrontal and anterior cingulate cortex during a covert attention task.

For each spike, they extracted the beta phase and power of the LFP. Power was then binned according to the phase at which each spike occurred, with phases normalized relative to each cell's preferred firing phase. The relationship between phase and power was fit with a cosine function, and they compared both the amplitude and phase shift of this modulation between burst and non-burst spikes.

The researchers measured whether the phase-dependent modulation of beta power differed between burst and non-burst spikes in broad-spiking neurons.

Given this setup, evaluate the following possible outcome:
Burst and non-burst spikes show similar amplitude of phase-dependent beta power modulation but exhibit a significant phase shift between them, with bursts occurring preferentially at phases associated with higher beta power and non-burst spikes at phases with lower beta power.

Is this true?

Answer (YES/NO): NO